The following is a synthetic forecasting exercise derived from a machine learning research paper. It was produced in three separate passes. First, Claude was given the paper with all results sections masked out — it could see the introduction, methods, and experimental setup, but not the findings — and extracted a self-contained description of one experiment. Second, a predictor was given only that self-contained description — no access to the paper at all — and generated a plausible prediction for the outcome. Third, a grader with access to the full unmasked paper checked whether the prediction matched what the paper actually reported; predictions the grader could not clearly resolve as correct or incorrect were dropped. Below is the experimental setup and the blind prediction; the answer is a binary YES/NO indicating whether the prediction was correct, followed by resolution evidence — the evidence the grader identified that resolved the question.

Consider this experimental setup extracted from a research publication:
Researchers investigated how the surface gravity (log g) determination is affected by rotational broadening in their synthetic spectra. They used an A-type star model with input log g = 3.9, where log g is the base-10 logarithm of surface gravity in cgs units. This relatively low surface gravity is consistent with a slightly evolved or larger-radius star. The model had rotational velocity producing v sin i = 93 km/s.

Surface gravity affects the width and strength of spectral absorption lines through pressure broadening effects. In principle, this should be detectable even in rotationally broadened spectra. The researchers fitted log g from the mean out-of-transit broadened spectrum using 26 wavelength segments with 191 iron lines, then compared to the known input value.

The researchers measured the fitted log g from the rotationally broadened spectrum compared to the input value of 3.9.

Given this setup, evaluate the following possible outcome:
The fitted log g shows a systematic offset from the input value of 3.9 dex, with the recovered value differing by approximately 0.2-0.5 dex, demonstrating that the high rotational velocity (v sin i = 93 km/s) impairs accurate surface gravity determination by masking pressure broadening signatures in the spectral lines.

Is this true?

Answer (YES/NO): NO